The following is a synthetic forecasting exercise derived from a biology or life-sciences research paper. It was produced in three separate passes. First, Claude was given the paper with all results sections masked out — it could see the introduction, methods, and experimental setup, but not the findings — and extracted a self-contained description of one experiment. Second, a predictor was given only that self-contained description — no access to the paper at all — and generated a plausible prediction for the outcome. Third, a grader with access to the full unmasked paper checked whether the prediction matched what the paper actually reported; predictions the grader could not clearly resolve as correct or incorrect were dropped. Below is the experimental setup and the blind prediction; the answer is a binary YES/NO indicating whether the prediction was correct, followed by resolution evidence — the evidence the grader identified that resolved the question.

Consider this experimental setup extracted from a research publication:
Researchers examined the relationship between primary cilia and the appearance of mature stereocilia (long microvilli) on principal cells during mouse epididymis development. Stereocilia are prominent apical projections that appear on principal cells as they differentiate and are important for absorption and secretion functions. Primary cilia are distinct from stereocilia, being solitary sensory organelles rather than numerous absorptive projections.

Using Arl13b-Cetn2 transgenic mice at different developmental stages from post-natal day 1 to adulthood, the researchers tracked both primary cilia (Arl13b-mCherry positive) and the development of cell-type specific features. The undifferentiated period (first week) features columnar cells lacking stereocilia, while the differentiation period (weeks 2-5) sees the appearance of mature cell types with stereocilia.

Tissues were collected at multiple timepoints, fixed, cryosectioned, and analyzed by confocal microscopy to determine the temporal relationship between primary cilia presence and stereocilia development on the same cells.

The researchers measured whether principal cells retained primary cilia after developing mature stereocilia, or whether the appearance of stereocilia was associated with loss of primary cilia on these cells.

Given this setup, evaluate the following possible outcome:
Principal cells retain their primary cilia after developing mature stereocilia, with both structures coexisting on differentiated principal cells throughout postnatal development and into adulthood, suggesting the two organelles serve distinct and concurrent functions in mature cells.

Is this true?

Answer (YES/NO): NO